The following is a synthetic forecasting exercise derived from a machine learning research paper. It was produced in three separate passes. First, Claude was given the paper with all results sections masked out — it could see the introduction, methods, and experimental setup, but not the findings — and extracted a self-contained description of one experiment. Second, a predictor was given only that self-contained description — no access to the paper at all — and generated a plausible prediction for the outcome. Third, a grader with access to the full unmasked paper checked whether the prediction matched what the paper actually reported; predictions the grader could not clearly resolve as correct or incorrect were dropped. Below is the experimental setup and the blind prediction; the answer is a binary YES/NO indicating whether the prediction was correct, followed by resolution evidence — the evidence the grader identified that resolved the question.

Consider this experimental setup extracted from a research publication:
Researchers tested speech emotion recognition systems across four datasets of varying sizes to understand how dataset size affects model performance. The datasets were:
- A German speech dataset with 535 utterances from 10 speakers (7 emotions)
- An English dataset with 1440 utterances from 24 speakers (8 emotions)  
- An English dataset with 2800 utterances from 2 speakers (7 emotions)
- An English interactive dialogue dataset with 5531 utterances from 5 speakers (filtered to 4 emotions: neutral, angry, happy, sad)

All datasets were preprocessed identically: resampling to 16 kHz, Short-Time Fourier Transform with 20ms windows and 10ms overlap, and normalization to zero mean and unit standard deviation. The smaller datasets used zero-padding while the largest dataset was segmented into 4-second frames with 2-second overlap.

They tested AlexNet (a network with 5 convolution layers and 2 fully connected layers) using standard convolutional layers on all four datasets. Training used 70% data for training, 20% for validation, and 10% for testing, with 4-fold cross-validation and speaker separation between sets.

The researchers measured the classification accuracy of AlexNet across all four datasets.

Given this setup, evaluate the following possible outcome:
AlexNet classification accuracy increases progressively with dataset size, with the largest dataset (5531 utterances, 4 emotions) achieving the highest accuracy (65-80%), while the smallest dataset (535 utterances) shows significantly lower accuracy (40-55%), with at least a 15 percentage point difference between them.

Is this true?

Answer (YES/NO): NO